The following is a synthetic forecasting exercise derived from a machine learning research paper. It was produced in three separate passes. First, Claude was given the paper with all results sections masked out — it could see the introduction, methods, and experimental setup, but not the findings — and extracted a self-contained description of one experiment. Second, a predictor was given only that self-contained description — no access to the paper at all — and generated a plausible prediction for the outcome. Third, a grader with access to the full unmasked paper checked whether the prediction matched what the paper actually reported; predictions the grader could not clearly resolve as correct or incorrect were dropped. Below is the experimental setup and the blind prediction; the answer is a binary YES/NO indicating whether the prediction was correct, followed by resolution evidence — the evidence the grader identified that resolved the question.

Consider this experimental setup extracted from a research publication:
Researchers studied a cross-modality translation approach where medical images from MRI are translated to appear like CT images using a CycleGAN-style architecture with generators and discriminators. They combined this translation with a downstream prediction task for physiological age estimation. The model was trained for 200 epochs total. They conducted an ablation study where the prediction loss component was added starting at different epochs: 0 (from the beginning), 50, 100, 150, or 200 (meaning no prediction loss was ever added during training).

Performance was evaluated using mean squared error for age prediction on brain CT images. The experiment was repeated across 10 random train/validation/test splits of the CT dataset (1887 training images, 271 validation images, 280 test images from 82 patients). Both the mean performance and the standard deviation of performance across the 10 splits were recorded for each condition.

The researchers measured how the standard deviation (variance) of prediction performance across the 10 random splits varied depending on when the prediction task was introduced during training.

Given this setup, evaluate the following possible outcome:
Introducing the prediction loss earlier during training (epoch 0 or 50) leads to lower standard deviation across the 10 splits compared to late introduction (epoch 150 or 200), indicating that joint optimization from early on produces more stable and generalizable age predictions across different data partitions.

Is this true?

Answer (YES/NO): YES